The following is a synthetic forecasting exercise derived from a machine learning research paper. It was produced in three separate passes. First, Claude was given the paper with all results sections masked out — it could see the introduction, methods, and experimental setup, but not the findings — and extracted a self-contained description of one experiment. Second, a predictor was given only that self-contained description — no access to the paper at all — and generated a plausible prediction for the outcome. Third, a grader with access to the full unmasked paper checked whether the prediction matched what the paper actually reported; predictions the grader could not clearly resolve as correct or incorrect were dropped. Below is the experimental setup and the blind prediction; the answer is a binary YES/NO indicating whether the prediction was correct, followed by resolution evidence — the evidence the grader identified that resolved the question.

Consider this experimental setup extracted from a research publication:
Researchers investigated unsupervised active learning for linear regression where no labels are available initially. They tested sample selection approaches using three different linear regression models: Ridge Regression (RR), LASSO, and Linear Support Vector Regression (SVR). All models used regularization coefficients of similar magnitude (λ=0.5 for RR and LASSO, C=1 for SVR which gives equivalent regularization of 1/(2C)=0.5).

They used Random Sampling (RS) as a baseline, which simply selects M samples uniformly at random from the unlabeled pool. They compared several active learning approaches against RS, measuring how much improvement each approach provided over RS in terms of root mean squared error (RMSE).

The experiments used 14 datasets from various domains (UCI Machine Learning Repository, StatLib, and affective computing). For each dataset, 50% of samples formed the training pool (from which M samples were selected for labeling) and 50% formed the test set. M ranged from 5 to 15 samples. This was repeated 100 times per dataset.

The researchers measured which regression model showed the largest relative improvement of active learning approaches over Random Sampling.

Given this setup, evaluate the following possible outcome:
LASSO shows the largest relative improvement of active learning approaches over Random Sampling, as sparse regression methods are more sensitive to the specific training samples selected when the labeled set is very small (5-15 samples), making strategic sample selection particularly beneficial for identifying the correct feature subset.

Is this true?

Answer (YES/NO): NO